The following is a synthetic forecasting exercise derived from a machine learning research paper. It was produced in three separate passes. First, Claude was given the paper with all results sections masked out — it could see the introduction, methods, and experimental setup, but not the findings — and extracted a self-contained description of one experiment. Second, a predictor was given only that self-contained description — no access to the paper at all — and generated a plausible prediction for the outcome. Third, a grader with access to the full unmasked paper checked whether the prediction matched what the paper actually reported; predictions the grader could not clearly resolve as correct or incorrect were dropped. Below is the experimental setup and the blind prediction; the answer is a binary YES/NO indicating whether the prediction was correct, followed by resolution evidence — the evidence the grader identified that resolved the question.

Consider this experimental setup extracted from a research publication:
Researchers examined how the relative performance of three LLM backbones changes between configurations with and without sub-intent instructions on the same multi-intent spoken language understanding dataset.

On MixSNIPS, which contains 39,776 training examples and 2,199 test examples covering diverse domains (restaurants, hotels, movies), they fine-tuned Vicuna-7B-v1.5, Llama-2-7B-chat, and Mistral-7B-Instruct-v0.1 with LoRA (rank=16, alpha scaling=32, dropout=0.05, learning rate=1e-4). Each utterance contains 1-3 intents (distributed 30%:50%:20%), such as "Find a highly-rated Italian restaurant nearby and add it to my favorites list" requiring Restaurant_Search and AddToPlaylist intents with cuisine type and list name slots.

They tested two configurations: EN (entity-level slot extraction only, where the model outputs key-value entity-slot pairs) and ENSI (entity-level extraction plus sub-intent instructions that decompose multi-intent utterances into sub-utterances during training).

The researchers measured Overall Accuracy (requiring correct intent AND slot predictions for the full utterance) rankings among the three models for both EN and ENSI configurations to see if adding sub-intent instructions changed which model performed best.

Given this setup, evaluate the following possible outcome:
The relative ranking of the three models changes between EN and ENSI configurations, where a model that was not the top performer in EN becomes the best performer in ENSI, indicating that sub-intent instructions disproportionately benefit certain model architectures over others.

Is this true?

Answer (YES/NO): NO